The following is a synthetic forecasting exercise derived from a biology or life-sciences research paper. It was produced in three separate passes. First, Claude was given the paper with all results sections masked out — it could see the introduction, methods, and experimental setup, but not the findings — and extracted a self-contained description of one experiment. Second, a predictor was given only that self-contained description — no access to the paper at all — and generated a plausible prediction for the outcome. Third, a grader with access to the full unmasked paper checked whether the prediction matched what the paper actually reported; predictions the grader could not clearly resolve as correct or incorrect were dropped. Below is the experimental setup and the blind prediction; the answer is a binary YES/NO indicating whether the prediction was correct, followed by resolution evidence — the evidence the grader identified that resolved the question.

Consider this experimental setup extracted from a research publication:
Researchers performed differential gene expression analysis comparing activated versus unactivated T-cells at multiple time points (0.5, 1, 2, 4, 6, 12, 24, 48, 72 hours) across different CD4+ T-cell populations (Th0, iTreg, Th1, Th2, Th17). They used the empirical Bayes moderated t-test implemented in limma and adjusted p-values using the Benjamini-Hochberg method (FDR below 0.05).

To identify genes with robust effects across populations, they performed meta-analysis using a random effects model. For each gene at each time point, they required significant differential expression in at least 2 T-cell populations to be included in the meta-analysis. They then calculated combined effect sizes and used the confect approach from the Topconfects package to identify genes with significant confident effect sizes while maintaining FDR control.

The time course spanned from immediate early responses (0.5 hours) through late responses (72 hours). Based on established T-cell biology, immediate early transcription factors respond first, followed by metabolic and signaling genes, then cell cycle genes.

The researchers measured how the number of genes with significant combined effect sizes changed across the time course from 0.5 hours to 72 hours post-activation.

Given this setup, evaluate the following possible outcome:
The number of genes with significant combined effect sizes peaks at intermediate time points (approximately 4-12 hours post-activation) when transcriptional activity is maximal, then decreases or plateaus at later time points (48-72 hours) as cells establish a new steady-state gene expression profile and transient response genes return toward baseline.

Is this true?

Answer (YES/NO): NO